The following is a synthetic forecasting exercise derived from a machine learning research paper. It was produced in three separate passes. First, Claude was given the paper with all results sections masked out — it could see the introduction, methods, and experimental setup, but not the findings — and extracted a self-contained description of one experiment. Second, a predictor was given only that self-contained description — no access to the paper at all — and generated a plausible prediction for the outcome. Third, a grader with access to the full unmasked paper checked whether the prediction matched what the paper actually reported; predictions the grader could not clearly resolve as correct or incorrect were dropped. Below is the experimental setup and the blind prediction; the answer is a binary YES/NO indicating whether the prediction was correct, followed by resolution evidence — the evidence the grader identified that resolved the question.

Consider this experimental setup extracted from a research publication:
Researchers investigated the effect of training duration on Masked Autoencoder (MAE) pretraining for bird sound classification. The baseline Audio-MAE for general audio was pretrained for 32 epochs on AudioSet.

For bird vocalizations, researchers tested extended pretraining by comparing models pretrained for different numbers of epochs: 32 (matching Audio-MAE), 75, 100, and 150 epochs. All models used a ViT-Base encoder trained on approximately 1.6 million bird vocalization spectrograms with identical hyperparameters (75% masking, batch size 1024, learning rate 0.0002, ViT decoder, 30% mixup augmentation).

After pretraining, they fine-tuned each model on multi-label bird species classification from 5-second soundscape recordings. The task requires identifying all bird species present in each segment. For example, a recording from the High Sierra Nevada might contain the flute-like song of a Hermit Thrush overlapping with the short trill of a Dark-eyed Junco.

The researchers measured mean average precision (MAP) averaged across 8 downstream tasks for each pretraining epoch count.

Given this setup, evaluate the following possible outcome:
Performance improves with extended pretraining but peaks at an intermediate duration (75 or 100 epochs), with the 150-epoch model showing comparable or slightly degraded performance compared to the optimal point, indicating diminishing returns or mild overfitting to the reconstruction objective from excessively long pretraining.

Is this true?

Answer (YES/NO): NO